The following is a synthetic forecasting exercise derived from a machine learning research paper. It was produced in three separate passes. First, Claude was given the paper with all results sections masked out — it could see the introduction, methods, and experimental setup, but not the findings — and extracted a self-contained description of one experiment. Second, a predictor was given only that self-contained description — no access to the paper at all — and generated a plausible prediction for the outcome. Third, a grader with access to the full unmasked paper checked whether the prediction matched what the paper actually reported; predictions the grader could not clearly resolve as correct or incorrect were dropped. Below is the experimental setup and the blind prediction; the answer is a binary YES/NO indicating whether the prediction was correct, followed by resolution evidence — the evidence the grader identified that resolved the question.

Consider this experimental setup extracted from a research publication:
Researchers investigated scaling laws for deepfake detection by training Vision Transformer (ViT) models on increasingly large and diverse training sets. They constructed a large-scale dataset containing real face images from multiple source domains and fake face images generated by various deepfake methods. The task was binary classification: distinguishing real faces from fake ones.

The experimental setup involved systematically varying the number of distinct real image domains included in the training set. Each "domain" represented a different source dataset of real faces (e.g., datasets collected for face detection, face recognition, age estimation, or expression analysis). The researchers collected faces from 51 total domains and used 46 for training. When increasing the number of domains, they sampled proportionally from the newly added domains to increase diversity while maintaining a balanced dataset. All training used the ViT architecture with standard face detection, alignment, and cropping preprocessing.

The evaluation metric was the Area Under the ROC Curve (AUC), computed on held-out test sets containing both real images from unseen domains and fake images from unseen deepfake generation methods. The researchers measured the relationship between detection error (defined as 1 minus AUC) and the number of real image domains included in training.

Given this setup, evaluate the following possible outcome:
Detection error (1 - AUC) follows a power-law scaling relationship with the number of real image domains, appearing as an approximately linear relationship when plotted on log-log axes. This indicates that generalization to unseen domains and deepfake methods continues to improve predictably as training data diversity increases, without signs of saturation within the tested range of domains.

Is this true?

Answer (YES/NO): YES